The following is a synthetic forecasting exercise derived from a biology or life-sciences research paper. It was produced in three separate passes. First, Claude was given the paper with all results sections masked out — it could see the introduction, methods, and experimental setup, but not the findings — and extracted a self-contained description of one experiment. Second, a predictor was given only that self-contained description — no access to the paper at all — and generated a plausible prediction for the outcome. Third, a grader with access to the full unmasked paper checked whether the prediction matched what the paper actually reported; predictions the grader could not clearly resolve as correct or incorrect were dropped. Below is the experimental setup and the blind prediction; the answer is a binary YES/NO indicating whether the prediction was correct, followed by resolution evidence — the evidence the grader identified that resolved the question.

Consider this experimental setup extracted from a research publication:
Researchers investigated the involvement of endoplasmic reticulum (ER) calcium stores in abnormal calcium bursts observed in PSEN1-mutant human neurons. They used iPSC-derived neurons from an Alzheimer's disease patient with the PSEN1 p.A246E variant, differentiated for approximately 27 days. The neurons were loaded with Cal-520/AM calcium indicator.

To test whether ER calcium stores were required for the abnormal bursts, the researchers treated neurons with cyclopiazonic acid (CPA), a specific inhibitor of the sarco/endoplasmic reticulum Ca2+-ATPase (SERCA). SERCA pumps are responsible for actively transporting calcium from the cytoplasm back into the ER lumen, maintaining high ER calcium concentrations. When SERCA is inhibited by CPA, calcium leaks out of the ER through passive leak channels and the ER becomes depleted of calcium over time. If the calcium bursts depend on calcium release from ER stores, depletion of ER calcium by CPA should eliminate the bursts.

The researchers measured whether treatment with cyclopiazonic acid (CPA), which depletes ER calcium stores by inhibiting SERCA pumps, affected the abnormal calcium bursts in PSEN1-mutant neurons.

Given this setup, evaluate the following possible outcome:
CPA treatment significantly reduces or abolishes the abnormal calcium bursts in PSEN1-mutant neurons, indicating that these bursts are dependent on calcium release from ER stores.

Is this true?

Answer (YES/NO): YES